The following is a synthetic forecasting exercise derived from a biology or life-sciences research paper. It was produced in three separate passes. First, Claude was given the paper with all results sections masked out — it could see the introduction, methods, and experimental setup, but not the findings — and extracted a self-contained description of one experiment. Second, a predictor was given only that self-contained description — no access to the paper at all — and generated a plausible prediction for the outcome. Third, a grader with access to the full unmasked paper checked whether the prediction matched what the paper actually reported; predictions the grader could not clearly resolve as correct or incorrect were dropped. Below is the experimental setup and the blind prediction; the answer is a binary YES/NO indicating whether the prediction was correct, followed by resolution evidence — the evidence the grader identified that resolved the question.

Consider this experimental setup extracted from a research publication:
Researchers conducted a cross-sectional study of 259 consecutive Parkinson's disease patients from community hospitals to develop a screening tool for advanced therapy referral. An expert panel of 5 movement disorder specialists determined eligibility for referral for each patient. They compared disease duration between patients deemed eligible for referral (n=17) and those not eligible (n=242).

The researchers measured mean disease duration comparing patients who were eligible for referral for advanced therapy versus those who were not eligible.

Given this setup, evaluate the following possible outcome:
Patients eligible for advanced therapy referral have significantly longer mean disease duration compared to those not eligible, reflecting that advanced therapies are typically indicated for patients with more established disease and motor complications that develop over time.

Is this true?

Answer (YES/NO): YES